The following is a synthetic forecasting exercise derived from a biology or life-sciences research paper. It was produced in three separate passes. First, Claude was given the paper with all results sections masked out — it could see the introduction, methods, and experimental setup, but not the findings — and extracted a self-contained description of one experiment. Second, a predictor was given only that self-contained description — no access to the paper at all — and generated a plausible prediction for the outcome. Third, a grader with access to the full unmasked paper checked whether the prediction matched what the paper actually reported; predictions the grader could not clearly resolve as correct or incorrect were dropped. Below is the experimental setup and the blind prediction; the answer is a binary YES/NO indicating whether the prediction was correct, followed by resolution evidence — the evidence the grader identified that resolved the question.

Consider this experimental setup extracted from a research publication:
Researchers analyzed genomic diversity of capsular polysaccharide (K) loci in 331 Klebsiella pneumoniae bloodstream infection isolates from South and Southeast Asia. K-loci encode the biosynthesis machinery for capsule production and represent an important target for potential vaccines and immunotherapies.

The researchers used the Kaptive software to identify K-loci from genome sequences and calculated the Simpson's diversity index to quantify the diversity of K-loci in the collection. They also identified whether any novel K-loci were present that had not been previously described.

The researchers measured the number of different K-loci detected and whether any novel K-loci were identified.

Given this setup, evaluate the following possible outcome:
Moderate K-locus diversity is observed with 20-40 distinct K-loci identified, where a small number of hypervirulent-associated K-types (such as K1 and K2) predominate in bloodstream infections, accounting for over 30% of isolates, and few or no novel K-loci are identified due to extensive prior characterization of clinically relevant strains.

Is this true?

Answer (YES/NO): NO